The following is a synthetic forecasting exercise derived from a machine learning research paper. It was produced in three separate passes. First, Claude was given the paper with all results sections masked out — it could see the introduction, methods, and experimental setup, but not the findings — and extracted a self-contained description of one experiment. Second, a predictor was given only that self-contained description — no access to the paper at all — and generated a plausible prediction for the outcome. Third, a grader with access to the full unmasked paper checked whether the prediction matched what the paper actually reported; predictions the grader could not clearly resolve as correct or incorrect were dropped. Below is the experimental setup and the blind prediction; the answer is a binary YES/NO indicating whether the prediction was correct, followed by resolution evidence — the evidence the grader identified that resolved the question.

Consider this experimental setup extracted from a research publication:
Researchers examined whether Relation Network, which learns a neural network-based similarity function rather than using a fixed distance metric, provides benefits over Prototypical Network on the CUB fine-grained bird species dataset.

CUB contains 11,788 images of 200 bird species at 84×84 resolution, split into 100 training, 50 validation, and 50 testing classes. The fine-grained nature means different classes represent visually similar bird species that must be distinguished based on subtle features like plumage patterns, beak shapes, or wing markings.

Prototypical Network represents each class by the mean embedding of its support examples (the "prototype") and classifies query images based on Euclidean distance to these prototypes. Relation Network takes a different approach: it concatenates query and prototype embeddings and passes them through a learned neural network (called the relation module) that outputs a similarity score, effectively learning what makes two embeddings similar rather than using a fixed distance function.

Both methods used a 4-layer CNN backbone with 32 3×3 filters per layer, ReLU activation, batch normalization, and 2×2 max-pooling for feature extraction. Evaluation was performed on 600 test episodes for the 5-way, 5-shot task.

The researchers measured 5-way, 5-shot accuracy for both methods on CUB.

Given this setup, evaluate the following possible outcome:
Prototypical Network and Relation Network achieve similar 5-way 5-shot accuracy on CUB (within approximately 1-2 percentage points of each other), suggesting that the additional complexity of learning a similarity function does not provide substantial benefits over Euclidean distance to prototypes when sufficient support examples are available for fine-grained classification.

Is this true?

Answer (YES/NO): NO